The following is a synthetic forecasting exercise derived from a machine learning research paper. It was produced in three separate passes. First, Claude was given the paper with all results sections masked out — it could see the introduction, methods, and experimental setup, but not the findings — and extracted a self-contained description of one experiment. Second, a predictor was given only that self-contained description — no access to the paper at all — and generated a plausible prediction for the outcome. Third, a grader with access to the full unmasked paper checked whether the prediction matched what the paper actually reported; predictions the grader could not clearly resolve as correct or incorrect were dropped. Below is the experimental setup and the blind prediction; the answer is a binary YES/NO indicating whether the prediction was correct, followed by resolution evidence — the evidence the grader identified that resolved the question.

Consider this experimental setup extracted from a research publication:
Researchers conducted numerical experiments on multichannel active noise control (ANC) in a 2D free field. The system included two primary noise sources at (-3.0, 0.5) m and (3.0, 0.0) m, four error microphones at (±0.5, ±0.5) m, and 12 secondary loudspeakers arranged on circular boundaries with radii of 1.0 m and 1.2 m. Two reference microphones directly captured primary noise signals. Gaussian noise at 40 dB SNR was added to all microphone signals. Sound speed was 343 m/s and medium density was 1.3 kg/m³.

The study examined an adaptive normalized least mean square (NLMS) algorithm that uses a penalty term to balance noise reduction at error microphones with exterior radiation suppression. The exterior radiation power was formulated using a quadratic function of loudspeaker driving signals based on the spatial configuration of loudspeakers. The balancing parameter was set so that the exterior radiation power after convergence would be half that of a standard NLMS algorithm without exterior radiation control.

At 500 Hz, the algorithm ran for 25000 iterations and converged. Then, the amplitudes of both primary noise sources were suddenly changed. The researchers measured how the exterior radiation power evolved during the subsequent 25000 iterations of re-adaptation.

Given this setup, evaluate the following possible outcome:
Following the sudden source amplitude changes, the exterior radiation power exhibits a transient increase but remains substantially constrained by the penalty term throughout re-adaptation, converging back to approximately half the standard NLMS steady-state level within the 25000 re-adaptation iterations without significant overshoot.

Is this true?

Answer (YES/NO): NO